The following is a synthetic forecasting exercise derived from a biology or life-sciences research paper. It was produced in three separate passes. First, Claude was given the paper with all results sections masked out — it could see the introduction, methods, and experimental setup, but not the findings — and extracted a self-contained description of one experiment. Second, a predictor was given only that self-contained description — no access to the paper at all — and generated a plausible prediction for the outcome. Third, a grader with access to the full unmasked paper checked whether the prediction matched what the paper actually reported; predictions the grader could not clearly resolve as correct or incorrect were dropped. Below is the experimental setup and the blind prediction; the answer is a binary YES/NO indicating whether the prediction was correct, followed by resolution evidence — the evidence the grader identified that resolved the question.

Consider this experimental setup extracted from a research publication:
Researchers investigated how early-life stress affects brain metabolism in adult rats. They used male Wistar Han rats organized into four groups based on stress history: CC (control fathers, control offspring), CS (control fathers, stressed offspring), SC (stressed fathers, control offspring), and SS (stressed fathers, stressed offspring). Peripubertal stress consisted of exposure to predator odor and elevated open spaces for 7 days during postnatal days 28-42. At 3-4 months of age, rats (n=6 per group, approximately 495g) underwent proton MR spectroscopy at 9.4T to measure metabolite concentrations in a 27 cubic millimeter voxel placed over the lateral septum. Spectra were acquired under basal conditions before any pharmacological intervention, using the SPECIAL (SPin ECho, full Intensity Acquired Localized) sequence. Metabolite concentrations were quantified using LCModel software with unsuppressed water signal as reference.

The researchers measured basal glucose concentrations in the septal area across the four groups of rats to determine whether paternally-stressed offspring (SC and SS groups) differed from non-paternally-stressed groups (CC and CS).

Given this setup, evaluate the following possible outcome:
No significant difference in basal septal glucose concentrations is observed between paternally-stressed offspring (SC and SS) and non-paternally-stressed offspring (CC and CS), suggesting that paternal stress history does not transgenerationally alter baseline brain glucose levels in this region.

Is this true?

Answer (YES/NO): NO